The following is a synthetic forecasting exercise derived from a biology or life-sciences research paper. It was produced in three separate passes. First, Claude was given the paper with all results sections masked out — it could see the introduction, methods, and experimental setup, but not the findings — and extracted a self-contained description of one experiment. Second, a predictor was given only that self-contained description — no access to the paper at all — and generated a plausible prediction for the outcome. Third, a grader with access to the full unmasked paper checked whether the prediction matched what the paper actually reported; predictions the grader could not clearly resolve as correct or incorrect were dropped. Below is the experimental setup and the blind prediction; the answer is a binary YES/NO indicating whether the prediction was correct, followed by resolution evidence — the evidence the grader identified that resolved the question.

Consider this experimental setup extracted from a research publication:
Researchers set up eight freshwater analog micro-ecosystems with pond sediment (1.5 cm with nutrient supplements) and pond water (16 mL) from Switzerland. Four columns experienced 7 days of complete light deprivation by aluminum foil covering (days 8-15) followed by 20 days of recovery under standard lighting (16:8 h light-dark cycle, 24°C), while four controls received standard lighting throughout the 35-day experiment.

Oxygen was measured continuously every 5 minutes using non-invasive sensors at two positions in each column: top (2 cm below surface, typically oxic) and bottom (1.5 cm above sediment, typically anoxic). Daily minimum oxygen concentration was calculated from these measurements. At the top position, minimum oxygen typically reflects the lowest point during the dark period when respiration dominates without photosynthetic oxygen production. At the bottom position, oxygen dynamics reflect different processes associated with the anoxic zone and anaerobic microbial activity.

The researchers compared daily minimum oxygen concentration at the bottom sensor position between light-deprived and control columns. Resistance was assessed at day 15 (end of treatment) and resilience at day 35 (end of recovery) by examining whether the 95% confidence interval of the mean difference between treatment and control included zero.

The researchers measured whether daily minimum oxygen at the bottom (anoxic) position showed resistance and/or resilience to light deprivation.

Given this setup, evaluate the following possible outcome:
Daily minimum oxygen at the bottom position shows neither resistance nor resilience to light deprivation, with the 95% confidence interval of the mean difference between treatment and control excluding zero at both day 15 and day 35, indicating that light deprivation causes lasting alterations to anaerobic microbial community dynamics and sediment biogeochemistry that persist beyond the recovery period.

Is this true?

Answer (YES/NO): NO